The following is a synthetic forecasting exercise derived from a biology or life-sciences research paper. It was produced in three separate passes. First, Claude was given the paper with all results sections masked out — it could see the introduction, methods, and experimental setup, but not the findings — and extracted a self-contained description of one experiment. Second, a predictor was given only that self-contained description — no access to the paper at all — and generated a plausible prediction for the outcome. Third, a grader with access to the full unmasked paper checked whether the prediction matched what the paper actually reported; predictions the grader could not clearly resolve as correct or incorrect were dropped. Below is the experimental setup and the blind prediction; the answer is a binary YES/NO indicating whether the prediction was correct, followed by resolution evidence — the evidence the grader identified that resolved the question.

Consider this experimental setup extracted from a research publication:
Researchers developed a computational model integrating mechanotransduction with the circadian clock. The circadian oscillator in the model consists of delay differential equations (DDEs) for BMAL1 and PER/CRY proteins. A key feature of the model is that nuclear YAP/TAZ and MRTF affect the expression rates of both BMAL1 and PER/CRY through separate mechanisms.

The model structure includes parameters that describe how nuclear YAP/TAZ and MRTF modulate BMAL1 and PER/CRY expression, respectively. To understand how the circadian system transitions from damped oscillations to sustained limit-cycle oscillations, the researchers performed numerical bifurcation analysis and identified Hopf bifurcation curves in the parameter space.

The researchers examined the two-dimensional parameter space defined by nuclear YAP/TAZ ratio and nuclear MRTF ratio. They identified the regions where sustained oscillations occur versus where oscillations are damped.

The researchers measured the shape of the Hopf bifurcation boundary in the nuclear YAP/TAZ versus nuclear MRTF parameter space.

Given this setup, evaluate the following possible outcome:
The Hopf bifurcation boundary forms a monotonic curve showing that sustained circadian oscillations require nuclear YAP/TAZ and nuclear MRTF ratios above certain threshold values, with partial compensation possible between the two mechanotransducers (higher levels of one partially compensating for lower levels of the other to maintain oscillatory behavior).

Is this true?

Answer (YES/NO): NO